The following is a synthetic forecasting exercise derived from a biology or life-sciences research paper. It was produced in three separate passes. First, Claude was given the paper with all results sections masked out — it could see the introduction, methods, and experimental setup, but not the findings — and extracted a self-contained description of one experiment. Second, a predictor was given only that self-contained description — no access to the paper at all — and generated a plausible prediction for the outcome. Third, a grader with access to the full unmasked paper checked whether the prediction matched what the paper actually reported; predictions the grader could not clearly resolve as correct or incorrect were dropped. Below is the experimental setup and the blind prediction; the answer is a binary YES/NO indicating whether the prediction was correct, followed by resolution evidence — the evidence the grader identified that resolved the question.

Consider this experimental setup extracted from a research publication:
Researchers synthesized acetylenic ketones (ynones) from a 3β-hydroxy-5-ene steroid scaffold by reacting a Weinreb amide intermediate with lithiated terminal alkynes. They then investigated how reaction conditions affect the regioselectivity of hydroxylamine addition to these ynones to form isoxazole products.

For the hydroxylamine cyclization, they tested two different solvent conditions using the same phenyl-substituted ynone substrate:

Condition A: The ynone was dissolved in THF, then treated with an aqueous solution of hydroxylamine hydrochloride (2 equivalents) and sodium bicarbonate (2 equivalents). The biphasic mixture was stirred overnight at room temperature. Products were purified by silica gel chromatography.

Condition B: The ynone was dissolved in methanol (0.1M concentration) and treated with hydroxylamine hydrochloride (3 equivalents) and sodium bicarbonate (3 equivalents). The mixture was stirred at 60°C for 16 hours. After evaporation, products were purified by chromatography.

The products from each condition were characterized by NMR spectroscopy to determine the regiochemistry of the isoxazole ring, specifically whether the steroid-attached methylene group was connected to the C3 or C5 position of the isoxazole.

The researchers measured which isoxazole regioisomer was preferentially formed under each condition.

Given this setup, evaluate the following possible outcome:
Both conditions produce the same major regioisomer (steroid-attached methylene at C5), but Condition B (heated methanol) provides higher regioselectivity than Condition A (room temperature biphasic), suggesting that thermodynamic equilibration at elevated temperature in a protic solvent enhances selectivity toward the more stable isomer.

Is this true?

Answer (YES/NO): NO